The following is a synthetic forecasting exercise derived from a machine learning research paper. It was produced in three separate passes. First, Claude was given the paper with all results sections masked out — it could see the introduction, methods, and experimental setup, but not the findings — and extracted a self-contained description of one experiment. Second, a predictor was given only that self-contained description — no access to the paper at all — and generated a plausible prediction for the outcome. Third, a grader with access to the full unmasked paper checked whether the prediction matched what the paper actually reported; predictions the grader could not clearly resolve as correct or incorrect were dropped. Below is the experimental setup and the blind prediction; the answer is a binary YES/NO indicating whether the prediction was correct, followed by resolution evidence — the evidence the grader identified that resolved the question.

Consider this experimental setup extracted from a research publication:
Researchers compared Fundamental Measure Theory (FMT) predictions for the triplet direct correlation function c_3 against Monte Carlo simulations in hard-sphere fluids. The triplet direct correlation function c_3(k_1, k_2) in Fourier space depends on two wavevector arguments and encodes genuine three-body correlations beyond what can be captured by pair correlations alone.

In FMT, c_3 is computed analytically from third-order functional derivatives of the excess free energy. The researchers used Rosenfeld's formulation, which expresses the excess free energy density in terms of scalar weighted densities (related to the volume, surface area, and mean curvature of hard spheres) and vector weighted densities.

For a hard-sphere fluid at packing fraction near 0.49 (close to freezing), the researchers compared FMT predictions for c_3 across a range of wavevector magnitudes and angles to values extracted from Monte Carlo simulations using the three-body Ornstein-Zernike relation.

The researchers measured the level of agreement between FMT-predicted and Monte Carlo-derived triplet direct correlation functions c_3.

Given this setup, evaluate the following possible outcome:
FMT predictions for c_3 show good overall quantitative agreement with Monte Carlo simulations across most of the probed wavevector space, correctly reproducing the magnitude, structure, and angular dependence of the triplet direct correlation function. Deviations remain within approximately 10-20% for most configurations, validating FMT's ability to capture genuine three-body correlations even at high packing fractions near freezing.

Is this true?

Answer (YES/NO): NO